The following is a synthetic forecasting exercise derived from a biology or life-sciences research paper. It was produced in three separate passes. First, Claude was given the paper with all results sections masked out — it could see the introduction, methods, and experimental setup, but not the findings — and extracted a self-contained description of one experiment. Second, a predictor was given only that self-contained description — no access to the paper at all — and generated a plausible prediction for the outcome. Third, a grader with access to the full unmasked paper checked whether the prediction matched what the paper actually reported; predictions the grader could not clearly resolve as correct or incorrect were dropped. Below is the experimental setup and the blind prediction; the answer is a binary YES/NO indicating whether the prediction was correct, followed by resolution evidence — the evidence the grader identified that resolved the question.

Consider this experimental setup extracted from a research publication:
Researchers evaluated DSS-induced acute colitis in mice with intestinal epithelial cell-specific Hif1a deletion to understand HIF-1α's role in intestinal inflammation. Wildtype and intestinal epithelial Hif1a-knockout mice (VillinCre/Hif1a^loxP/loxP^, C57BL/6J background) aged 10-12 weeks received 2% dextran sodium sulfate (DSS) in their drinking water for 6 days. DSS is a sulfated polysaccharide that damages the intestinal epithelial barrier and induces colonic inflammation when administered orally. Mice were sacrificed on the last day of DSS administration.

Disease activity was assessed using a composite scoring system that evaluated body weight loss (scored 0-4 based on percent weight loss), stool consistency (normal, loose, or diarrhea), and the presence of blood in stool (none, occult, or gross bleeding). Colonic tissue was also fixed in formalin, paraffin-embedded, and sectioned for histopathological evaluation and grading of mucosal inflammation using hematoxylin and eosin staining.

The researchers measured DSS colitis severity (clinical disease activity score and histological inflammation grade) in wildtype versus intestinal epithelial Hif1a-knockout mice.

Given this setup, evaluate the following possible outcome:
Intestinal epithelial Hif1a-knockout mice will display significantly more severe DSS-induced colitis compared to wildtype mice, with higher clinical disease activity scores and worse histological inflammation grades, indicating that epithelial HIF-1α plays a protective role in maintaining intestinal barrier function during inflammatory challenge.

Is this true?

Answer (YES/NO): NO